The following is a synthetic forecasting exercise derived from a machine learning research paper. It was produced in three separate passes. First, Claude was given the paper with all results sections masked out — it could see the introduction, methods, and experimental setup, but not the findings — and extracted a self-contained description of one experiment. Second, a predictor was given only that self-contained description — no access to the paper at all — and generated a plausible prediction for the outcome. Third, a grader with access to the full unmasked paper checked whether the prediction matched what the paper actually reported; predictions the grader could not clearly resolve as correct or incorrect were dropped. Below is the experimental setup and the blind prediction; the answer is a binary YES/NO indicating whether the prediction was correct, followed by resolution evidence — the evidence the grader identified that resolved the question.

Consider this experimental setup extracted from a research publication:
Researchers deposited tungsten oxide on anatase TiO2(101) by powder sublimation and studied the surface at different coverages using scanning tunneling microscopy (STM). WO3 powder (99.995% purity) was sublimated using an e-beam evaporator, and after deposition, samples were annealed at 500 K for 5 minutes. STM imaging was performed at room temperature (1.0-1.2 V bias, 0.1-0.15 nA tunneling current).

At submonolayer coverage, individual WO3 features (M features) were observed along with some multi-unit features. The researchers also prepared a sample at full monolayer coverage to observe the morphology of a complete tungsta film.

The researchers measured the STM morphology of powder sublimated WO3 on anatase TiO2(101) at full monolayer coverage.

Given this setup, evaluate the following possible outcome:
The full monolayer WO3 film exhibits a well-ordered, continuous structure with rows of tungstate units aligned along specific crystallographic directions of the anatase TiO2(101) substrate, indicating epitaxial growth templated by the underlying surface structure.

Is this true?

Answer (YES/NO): NO